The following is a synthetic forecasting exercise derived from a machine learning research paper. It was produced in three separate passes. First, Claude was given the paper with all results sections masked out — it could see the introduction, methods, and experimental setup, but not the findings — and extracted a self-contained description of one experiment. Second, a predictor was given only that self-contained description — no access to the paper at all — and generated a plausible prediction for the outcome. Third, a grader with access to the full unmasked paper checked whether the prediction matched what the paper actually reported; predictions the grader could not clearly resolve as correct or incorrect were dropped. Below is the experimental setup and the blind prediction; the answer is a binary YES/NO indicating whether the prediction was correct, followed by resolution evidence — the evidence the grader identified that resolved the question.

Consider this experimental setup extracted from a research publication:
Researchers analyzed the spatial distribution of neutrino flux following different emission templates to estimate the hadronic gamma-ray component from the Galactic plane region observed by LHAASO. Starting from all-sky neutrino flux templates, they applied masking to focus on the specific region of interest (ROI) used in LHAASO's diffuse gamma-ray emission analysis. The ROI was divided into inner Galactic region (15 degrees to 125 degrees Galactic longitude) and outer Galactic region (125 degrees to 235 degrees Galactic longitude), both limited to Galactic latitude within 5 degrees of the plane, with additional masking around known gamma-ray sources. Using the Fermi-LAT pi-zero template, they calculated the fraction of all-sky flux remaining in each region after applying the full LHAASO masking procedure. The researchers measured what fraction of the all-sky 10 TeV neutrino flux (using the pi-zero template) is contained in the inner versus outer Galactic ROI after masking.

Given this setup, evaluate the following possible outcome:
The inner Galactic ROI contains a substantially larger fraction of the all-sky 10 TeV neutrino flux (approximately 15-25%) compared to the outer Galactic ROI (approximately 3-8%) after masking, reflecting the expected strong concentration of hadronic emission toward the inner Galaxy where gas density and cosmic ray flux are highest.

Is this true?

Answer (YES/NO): NO